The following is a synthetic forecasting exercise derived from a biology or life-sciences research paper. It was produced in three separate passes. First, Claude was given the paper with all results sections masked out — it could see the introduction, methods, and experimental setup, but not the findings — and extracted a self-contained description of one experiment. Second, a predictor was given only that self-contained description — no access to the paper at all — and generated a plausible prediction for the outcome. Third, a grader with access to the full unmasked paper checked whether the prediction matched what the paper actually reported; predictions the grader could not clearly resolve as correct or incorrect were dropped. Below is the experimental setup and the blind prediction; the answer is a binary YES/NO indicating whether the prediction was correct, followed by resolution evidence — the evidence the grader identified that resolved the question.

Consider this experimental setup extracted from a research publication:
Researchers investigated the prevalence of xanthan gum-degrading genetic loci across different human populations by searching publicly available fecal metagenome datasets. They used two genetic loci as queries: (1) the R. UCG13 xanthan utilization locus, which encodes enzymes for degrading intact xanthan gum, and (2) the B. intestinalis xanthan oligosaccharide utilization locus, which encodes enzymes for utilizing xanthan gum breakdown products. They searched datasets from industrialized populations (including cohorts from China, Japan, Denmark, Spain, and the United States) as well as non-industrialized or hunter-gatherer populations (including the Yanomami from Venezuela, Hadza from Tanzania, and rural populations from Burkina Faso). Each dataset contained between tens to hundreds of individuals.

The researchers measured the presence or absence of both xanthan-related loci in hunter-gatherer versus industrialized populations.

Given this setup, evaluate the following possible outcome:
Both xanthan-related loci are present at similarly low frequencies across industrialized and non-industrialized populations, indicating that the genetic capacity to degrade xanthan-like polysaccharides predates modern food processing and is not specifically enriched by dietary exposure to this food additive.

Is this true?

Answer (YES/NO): NO